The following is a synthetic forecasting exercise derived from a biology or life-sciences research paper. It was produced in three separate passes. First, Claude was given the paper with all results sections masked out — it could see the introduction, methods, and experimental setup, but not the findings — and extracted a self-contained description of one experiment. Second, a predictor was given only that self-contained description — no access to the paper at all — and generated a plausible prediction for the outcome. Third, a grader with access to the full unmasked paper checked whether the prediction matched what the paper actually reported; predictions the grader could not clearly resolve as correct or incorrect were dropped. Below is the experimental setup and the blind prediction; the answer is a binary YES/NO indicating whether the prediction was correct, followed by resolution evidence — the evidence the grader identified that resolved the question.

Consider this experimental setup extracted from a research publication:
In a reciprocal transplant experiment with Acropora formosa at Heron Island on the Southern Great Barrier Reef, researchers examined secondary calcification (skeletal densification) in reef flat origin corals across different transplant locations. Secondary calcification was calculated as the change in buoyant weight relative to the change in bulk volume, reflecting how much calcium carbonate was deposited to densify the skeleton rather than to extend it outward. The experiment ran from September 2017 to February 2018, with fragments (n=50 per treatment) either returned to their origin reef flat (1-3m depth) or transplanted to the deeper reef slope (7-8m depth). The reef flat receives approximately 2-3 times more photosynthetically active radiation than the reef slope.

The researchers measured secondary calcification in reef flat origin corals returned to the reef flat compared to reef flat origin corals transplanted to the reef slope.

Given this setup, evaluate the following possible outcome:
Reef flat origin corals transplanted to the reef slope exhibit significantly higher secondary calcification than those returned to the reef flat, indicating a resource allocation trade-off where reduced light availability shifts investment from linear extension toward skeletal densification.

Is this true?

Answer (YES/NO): NO